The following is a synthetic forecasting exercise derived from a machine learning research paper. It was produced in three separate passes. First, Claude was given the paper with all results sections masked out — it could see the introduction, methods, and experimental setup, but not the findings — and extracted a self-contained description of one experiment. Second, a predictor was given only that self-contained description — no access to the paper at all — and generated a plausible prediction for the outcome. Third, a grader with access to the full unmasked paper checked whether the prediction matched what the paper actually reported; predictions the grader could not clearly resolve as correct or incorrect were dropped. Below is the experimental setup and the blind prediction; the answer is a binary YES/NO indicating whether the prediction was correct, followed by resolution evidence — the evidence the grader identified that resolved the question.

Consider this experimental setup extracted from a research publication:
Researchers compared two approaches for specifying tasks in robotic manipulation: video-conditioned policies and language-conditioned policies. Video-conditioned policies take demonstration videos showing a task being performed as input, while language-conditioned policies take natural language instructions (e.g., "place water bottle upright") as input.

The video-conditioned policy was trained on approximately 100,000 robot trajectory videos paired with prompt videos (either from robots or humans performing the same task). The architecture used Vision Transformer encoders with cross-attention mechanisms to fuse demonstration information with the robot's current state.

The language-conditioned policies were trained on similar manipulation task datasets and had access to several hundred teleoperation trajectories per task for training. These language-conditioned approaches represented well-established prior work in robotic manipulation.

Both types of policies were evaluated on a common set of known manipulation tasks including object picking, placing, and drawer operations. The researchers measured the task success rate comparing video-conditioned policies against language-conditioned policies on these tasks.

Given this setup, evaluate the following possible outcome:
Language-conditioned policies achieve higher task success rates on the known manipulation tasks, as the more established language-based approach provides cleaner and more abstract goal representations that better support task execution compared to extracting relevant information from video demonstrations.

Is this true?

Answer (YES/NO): YES